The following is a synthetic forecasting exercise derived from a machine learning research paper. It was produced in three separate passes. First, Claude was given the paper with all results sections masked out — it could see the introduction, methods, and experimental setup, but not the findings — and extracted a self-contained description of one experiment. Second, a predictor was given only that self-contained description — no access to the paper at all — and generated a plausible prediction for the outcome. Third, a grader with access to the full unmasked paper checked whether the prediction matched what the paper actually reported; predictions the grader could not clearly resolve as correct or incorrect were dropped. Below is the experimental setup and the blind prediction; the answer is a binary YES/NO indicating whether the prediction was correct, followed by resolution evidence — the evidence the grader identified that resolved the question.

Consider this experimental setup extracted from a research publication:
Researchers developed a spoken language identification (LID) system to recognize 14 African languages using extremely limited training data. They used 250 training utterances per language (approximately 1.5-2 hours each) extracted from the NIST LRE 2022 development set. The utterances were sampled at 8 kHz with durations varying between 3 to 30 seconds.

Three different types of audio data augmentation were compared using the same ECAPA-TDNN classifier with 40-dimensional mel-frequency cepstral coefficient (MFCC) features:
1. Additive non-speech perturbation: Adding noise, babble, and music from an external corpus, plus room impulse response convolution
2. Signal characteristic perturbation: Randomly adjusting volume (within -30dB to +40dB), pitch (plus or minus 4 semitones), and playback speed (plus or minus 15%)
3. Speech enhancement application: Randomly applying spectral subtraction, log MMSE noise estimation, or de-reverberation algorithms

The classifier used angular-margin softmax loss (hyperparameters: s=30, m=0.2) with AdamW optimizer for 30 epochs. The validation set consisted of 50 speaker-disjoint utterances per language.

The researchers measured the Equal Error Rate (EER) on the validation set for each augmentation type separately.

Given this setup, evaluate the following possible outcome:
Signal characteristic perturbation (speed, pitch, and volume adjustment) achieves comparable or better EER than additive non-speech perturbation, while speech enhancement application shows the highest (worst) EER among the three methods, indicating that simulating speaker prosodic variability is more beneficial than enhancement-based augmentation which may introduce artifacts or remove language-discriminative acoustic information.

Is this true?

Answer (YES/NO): YES